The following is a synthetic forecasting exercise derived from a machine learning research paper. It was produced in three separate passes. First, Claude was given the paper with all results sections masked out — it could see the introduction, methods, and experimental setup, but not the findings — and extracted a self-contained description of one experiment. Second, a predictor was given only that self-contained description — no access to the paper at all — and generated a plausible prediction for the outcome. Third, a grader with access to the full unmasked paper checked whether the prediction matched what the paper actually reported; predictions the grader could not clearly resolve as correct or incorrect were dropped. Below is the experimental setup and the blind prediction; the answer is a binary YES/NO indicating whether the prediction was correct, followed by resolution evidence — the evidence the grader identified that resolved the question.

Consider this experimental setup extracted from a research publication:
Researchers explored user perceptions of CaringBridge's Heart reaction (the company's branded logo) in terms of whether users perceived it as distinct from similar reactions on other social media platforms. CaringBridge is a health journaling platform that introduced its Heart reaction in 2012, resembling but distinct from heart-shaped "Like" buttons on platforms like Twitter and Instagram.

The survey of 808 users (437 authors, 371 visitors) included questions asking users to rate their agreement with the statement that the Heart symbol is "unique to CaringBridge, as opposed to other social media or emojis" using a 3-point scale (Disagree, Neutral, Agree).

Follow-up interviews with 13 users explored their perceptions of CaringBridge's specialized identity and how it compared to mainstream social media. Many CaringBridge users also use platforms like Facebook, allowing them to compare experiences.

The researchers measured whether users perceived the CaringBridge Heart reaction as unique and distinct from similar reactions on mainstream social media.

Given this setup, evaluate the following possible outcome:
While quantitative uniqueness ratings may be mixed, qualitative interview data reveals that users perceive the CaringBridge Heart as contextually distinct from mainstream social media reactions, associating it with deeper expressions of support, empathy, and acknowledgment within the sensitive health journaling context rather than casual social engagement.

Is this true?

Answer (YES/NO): NO